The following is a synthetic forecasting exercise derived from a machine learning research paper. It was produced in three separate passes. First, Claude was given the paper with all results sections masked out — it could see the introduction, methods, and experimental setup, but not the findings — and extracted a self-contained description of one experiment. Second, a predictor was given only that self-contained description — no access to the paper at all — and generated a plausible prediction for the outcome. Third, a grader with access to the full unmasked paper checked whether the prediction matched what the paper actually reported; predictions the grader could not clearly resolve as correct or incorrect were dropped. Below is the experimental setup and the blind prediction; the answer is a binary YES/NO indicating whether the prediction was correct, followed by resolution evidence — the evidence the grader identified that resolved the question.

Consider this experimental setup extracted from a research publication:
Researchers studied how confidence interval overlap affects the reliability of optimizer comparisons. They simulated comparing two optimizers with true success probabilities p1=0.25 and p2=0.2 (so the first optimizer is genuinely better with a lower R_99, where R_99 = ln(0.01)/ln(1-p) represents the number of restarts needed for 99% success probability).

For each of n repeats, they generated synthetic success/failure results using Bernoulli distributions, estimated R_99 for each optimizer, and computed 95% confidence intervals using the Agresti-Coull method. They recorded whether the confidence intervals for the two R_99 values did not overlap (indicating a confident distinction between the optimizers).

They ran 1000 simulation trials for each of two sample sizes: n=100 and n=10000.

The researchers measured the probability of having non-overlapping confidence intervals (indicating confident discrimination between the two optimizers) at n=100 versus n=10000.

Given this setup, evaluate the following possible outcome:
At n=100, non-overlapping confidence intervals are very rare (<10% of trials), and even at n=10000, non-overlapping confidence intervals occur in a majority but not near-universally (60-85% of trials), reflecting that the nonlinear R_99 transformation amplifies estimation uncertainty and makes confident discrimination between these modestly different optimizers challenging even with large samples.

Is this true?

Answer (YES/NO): NO